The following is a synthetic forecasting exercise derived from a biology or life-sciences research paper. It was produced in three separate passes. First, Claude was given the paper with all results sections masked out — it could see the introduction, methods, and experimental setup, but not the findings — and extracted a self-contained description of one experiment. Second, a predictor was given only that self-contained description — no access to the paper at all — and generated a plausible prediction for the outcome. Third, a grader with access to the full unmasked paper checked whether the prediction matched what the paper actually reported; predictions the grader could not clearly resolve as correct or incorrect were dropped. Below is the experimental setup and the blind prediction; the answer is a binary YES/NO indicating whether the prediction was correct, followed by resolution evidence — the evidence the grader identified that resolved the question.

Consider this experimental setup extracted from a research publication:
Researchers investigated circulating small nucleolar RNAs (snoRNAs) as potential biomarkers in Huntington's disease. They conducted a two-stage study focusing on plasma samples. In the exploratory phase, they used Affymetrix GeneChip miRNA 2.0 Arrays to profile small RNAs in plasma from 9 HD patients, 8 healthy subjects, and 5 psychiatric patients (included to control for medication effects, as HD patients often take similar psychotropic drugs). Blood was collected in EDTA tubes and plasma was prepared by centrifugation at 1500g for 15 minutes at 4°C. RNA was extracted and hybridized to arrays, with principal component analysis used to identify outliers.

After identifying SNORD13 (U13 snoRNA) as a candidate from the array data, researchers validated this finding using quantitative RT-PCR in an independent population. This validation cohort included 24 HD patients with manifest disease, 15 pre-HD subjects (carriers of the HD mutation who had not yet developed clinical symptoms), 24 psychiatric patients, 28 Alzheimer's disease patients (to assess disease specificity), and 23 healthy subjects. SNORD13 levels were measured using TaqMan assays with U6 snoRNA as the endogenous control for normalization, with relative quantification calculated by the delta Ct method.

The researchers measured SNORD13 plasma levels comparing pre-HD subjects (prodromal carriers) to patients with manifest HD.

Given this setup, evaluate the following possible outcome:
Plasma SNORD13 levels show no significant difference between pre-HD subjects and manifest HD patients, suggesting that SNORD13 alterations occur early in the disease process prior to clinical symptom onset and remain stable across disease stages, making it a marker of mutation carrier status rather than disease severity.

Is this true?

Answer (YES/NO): NO